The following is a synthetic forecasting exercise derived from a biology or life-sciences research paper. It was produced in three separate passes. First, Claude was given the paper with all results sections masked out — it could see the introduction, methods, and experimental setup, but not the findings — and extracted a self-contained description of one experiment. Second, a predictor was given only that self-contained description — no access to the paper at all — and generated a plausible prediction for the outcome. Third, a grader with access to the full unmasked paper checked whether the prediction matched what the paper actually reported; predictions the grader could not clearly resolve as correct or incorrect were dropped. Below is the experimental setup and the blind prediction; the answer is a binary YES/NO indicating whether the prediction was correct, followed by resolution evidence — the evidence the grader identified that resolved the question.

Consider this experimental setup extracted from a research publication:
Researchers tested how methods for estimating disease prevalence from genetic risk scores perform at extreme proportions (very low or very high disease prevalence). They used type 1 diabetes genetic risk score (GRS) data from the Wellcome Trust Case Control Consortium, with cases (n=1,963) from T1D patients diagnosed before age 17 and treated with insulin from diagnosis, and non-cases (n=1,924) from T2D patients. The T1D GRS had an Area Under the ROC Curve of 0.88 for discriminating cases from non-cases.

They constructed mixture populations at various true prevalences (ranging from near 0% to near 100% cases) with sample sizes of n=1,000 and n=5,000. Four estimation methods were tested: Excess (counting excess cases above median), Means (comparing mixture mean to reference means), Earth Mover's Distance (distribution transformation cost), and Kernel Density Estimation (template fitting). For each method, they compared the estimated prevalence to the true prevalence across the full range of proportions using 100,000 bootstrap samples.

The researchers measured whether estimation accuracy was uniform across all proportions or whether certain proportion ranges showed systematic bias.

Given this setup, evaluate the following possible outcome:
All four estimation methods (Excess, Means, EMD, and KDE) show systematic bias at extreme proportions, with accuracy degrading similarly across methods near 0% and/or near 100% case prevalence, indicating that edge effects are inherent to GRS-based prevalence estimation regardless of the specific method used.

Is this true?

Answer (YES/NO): NO